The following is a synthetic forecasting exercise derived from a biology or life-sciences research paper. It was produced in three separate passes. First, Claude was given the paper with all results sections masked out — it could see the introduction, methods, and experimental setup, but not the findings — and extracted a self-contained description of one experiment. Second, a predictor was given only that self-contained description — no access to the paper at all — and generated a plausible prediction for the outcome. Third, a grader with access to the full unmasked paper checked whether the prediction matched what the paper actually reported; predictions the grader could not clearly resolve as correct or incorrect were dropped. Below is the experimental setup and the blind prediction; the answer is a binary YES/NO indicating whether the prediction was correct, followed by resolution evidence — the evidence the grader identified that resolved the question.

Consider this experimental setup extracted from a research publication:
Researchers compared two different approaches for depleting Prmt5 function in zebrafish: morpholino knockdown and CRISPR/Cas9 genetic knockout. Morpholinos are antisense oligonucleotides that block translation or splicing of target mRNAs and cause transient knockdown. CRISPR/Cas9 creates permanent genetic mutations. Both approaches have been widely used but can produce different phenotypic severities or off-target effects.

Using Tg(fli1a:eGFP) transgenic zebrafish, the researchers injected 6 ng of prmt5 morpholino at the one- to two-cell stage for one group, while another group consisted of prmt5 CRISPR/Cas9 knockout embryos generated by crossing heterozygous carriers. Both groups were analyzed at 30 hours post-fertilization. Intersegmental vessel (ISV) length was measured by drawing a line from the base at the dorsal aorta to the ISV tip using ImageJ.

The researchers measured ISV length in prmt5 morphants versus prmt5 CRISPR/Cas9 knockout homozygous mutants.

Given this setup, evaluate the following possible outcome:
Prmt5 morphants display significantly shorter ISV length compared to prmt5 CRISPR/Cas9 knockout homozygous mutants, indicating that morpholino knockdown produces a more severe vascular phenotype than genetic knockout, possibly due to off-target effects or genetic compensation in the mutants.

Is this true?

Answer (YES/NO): NO